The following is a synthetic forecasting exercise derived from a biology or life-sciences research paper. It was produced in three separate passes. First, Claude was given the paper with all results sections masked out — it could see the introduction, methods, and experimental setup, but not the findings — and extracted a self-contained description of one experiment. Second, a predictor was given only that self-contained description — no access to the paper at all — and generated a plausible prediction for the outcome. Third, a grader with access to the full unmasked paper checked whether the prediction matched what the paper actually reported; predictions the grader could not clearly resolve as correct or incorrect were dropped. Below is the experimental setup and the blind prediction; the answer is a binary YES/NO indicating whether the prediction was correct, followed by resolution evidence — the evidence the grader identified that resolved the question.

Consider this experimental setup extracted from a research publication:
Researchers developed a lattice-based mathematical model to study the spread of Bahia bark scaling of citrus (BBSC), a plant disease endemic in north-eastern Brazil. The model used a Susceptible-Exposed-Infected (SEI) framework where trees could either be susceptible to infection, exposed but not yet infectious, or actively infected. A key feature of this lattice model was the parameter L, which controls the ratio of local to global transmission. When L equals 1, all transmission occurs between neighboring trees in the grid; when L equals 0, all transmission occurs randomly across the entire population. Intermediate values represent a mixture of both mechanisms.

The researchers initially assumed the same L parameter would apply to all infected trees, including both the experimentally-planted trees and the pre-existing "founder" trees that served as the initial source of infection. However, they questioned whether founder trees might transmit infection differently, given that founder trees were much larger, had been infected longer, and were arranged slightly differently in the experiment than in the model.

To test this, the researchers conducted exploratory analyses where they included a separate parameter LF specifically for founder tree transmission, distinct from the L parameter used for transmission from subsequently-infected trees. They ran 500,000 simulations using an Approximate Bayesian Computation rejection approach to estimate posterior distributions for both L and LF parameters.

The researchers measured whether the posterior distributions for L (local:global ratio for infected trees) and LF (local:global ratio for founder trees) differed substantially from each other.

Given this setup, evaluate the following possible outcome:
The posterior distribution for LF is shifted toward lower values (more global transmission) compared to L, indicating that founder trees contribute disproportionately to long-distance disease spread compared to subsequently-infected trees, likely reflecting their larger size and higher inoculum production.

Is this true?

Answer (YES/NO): NO